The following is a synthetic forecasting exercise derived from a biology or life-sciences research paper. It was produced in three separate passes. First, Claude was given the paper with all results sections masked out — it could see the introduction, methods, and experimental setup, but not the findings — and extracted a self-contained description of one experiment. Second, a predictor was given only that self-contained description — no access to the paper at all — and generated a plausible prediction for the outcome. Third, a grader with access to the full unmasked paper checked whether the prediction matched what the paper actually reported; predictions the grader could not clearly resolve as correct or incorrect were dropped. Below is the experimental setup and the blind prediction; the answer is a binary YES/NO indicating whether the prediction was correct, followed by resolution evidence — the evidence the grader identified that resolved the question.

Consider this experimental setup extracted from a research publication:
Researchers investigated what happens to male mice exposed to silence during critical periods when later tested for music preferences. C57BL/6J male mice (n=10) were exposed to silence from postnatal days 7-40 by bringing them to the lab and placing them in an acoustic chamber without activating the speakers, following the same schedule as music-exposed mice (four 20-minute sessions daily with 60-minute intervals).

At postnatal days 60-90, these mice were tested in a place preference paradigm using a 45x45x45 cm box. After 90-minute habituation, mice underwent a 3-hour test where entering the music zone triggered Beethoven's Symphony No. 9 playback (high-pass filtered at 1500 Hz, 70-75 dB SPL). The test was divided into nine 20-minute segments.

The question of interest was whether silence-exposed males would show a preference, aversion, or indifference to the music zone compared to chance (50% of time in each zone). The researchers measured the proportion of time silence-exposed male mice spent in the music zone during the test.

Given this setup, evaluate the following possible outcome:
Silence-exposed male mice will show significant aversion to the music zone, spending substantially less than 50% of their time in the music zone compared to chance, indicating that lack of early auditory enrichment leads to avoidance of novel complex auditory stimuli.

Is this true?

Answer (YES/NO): YES